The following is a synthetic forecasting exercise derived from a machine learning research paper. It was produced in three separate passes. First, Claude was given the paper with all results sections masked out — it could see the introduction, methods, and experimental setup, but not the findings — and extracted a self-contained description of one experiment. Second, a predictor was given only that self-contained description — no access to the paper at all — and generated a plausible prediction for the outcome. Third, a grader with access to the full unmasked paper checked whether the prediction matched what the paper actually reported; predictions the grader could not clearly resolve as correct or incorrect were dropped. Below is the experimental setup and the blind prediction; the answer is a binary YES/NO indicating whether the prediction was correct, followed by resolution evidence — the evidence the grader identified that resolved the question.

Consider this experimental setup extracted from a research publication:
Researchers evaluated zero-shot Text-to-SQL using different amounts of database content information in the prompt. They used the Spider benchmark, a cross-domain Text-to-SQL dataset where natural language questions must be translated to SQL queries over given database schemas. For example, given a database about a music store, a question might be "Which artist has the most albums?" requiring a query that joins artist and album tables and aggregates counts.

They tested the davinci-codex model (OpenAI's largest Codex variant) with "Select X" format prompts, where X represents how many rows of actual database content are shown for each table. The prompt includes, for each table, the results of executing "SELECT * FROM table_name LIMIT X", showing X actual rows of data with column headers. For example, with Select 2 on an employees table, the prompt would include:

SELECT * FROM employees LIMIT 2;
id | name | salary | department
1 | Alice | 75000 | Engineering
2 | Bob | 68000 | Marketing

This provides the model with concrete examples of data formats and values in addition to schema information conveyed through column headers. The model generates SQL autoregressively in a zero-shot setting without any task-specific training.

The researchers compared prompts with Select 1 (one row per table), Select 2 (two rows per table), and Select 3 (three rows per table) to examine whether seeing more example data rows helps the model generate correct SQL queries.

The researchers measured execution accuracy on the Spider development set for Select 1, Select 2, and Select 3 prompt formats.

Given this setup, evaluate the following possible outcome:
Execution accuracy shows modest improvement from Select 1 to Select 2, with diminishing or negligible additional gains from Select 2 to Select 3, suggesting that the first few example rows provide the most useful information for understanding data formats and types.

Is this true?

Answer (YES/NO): NO